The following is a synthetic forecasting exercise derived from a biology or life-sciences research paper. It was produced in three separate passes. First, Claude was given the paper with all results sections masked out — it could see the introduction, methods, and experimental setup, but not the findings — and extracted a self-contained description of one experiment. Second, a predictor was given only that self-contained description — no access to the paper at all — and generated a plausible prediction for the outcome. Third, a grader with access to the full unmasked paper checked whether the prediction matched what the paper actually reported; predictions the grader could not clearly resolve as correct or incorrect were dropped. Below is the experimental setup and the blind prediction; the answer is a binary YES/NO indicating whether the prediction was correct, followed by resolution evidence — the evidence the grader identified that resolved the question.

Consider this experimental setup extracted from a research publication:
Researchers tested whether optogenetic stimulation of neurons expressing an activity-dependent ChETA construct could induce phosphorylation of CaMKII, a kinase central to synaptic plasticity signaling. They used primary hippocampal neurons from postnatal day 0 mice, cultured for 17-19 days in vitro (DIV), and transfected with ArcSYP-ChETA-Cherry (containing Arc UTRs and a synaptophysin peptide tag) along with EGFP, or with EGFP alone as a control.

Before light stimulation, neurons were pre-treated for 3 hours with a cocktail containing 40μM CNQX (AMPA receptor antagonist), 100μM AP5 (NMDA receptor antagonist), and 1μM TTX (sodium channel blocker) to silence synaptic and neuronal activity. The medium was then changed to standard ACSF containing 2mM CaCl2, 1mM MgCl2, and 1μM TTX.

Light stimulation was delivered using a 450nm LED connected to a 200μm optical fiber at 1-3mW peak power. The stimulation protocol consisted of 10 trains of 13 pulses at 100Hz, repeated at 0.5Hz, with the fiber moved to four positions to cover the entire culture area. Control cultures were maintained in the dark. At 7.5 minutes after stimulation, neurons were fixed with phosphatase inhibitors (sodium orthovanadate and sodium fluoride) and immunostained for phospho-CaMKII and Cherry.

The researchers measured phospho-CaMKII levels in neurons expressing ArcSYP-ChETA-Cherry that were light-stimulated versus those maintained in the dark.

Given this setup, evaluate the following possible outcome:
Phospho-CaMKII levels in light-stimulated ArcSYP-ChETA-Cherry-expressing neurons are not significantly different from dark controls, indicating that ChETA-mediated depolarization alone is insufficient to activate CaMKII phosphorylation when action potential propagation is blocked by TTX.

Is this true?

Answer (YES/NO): NO